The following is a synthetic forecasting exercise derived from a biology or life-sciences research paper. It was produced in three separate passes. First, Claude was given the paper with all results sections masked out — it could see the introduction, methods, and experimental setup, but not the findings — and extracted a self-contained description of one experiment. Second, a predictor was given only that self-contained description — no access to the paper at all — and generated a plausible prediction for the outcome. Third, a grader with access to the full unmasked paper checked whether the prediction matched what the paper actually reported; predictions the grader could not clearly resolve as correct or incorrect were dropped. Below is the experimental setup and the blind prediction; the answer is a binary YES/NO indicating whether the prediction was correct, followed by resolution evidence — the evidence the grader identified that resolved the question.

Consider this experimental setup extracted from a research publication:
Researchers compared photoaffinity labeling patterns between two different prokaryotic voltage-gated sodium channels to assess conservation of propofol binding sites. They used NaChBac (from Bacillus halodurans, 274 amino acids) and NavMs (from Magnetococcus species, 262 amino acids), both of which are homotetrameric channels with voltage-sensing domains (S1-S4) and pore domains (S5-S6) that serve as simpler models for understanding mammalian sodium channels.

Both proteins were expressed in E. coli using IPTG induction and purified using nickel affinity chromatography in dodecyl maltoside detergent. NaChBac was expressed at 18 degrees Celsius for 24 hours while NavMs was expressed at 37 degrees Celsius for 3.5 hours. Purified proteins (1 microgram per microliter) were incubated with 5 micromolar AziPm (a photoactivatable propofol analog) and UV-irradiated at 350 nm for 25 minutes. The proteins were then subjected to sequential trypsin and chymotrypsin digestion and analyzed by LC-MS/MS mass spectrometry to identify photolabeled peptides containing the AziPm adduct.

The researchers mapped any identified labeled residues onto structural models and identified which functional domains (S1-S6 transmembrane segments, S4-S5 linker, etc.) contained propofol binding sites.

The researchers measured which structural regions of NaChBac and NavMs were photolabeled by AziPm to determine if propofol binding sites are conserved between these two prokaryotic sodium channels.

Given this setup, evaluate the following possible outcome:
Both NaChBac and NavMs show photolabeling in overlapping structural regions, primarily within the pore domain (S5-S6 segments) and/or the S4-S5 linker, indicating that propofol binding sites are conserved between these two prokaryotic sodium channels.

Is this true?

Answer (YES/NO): NO